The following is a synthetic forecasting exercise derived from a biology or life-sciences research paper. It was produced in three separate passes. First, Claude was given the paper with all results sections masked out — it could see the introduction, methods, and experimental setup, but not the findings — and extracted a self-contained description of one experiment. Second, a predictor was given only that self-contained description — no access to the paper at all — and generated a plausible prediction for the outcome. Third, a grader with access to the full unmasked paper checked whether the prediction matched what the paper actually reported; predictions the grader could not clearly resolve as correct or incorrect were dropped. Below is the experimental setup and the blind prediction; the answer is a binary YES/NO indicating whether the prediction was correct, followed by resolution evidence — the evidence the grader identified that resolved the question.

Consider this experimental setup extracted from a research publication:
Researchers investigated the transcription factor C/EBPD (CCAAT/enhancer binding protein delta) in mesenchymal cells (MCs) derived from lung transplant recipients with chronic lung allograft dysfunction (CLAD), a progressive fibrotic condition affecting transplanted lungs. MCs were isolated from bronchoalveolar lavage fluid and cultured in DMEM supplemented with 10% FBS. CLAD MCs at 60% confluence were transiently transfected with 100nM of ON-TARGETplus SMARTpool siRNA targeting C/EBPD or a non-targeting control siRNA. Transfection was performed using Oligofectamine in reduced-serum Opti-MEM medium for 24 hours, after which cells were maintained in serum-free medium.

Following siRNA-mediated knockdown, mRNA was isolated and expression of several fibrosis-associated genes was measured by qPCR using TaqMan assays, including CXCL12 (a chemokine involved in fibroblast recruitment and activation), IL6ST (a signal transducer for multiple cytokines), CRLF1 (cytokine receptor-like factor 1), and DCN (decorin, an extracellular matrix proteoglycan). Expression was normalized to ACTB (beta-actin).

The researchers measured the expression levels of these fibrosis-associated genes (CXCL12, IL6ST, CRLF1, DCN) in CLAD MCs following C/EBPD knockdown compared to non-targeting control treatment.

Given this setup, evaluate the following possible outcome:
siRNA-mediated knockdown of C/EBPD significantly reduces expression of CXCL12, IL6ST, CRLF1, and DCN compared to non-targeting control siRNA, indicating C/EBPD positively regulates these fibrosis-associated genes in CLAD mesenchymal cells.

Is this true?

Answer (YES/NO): NO